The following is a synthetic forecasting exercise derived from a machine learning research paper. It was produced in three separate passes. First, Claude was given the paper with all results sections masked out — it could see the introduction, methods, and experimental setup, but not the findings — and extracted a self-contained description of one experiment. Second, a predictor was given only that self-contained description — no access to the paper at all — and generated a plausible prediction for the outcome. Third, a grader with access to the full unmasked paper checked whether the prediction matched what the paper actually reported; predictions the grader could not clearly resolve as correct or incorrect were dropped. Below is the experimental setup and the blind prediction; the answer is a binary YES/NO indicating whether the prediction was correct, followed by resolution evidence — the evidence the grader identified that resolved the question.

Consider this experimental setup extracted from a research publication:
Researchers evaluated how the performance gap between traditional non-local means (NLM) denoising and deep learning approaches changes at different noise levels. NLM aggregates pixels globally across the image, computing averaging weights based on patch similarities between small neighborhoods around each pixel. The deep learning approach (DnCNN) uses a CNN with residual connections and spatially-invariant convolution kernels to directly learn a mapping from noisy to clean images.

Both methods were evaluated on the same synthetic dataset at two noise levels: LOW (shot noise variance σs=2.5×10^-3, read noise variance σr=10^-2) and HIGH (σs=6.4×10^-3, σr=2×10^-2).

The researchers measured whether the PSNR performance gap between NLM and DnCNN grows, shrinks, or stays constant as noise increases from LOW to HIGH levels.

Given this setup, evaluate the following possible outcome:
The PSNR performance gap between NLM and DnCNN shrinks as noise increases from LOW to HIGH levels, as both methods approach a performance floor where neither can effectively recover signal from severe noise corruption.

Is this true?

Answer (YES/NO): YES